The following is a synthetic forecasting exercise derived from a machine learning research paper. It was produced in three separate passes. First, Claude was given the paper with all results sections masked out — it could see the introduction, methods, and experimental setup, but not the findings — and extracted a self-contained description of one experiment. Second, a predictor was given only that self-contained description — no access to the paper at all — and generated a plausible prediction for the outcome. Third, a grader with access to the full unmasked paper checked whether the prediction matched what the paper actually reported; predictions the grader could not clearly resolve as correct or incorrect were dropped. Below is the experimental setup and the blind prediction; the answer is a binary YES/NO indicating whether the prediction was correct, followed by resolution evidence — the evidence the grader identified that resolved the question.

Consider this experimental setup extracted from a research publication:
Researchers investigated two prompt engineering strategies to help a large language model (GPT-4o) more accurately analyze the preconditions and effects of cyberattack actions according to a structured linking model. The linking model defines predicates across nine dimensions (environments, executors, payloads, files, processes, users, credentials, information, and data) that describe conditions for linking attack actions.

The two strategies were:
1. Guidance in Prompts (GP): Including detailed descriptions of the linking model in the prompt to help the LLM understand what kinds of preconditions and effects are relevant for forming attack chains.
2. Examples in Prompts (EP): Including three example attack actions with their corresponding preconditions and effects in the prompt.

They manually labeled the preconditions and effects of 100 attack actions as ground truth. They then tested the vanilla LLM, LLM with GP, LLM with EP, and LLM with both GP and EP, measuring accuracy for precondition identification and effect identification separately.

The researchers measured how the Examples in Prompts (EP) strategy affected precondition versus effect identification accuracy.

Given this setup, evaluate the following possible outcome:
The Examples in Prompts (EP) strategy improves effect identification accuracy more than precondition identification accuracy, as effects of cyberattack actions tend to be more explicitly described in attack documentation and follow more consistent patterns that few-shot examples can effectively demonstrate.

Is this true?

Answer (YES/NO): YES